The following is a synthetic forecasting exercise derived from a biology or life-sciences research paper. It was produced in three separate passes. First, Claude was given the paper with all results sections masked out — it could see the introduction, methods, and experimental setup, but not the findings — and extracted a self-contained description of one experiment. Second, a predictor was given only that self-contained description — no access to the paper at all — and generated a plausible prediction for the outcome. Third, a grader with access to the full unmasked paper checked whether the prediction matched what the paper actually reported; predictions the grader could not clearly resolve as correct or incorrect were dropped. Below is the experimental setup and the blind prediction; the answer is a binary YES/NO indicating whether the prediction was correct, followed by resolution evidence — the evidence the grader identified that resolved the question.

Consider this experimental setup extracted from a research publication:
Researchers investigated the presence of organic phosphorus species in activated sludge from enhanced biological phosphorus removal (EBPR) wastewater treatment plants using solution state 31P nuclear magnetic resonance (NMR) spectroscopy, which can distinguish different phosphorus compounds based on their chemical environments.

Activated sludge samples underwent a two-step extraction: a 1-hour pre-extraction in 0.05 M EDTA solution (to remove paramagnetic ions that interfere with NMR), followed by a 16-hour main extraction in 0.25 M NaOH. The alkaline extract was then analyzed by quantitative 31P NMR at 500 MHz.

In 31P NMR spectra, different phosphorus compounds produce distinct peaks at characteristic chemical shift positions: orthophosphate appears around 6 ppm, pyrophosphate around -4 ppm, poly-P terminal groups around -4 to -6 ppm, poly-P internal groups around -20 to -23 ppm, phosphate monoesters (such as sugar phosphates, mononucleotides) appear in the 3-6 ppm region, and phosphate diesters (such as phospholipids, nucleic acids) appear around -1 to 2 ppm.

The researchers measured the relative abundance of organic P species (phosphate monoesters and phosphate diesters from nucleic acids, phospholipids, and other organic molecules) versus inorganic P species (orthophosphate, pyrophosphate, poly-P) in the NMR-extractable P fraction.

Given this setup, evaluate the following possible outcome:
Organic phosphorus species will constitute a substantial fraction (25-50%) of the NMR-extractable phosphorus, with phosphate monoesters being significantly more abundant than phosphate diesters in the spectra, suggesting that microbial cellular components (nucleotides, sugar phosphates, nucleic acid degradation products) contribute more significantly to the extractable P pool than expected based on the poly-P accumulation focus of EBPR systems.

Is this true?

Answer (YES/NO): NO